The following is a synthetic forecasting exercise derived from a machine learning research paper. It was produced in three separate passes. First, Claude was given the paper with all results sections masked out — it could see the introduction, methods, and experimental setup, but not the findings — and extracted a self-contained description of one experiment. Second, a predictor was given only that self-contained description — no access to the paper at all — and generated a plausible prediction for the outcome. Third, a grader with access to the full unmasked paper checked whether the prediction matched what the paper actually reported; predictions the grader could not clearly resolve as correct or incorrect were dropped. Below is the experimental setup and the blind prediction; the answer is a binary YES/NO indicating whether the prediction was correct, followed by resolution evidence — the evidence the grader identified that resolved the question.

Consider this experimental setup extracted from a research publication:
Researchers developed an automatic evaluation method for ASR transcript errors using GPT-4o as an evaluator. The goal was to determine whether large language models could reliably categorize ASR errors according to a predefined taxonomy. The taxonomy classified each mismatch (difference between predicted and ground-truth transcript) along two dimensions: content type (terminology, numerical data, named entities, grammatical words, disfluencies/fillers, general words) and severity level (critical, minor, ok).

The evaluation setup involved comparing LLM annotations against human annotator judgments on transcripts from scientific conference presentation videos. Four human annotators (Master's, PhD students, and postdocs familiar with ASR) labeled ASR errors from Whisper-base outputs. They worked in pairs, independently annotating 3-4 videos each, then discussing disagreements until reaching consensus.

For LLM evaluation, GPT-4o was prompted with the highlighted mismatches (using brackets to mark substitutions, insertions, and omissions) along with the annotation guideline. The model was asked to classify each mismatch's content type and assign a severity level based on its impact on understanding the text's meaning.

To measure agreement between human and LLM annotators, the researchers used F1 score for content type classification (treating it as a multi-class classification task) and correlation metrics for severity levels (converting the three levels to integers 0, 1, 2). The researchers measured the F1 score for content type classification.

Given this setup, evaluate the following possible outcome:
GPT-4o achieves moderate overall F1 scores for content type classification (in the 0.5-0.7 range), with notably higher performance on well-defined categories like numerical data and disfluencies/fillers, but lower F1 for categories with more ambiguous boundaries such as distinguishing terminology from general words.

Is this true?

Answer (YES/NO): NO